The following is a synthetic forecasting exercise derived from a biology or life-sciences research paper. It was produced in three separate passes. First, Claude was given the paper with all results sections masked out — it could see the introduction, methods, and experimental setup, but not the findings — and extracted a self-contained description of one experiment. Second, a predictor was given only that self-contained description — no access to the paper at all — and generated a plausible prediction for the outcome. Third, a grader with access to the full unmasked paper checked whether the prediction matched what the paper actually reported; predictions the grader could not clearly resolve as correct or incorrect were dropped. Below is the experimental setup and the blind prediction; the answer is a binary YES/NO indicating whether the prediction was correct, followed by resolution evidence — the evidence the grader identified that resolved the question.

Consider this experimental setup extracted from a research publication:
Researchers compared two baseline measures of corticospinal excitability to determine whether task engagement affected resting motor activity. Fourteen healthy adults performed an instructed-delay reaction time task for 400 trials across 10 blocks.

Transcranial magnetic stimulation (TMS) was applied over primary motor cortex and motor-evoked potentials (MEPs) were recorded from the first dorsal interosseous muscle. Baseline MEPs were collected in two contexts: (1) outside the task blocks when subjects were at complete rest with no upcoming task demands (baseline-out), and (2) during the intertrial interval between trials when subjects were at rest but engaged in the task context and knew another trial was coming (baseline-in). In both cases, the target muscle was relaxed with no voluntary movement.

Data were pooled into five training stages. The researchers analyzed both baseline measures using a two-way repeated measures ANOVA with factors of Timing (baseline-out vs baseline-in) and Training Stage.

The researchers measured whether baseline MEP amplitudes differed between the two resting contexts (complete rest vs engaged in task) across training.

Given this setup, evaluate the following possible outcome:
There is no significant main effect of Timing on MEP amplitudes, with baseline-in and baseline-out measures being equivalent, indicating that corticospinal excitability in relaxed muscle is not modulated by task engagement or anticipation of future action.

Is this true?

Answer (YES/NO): NO